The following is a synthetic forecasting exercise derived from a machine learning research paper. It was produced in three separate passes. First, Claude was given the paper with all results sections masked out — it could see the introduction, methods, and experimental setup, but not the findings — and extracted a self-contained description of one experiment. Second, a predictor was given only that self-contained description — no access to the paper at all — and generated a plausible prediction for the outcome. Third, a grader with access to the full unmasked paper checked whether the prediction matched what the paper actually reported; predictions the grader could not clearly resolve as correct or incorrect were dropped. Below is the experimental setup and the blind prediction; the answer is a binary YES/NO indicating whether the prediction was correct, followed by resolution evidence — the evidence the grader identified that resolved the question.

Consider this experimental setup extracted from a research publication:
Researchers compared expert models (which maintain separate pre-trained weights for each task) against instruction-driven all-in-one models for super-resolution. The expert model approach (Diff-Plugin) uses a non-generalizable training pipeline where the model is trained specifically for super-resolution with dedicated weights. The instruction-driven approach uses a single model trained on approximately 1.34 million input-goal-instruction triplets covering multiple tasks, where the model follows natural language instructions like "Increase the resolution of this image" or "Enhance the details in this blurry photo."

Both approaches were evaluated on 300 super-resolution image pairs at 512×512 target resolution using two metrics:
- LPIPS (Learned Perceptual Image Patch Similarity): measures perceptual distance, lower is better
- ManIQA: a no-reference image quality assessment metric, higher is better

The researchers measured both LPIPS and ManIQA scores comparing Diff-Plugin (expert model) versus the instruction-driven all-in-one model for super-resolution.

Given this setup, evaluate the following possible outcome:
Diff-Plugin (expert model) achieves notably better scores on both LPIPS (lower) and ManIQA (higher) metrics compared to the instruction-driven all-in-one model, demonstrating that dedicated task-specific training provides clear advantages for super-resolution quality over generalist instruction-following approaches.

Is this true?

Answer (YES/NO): NO